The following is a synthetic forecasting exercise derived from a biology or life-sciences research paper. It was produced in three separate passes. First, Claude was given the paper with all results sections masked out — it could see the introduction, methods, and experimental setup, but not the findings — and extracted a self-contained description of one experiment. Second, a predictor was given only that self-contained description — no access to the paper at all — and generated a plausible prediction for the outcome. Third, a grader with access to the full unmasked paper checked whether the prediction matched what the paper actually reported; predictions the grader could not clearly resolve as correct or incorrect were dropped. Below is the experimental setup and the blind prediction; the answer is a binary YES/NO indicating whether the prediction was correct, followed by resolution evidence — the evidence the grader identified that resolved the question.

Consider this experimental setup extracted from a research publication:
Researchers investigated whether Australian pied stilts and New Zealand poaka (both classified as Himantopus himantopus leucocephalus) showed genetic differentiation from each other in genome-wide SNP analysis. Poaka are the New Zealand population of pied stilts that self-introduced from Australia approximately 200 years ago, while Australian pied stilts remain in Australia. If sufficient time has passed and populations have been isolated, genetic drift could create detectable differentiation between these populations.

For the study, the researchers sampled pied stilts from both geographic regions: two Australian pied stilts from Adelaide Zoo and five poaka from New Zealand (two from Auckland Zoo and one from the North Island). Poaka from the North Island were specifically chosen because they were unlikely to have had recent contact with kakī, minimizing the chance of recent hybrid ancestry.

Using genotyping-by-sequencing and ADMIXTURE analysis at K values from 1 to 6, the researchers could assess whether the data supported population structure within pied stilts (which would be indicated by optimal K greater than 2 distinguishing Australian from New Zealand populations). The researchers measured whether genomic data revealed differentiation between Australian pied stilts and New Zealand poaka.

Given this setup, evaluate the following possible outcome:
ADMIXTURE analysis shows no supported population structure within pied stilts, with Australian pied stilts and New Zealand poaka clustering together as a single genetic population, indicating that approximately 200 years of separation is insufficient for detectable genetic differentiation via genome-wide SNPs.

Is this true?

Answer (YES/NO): YES